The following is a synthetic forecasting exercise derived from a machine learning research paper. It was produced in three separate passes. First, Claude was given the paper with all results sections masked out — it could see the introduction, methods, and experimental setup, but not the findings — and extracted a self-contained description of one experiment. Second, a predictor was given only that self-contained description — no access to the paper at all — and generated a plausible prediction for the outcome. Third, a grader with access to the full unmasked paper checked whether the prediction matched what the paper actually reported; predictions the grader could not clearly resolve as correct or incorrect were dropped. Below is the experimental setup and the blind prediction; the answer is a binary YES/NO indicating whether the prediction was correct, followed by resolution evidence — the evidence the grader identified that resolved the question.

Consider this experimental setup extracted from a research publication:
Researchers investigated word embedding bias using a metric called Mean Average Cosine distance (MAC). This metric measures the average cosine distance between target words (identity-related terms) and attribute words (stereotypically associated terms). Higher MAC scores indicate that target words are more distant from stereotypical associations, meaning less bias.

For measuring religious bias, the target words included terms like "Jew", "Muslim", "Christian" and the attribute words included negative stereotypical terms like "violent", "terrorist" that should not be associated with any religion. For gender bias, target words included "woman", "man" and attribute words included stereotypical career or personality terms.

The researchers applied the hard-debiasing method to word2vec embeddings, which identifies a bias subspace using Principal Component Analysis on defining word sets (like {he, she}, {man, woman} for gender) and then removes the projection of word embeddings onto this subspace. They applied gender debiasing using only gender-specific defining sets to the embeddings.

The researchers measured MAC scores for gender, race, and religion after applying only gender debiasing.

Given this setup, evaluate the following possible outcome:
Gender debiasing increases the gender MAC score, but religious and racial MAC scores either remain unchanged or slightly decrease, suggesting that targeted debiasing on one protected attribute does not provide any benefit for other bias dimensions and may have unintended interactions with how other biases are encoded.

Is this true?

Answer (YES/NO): NO